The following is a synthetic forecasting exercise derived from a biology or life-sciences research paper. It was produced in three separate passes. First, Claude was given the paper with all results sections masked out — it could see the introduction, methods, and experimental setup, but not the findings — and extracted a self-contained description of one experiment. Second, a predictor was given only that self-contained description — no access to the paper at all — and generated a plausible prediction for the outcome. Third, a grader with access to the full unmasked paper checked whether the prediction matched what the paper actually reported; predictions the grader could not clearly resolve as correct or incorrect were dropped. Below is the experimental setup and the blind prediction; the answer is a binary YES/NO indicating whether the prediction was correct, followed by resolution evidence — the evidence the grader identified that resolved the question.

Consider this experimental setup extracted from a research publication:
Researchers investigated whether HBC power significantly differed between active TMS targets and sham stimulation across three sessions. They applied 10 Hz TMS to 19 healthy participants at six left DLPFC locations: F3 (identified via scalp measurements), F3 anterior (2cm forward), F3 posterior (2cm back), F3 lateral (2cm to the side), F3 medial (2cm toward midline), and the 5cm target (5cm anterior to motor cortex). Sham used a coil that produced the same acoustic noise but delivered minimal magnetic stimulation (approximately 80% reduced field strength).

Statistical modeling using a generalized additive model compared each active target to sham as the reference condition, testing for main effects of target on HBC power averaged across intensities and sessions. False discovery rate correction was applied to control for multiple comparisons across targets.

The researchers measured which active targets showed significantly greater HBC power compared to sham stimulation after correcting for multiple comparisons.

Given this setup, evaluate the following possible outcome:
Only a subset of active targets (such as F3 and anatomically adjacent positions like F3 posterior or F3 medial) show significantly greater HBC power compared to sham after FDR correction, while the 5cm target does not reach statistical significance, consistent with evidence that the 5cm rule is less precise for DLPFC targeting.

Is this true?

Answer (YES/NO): NO